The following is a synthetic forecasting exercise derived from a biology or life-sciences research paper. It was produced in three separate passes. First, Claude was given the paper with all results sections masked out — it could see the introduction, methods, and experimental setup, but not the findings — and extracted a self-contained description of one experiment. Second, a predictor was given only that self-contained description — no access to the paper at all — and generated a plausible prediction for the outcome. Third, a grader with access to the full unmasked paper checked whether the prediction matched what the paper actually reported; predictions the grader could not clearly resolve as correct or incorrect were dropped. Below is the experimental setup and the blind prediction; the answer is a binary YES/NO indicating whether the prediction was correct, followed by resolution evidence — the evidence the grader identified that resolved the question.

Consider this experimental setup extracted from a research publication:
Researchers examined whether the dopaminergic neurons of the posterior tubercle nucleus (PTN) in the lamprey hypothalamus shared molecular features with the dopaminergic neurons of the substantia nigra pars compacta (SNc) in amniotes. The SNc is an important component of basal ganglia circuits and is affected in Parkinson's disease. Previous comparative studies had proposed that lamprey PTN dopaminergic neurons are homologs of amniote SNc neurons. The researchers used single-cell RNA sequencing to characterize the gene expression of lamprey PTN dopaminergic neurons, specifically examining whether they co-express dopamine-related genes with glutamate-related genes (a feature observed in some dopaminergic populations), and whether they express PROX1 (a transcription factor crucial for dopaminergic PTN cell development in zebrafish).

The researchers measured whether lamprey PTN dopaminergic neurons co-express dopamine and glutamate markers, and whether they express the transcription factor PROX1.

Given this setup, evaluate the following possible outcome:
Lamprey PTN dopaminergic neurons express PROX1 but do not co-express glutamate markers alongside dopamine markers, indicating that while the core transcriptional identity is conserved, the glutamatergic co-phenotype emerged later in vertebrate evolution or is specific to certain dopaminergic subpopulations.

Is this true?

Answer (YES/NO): NO